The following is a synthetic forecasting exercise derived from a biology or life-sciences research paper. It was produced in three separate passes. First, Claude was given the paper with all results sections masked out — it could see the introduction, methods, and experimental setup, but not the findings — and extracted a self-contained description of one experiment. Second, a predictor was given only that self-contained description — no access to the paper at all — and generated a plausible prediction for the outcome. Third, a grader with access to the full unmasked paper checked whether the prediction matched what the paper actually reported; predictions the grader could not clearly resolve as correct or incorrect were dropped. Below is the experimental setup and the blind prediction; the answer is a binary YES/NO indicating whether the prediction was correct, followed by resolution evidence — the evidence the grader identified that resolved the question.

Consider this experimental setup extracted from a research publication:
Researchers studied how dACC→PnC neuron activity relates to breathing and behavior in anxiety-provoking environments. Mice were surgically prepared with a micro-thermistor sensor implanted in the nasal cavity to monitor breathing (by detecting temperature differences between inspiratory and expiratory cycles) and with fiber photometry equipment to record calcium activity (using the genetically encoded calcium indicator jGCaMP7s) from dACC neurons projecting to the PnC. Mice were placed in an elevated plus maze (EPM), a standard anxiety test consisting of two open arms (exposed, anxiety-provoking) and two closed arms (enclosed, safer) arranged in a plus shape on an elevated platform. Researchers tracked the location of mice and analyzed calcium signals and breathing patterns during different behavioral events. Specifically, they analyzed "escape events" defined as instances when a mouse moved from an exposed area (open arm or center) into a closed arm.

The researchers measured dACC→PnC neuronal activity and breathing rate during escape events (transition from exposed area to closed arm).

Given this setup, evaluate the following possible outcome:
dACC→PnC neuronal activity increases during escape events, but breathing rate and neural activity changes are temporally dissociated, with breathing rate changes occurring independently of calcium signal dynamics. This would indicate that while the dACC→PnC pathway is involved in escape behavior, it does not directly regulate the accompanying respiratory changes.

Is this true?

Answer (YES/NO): NO